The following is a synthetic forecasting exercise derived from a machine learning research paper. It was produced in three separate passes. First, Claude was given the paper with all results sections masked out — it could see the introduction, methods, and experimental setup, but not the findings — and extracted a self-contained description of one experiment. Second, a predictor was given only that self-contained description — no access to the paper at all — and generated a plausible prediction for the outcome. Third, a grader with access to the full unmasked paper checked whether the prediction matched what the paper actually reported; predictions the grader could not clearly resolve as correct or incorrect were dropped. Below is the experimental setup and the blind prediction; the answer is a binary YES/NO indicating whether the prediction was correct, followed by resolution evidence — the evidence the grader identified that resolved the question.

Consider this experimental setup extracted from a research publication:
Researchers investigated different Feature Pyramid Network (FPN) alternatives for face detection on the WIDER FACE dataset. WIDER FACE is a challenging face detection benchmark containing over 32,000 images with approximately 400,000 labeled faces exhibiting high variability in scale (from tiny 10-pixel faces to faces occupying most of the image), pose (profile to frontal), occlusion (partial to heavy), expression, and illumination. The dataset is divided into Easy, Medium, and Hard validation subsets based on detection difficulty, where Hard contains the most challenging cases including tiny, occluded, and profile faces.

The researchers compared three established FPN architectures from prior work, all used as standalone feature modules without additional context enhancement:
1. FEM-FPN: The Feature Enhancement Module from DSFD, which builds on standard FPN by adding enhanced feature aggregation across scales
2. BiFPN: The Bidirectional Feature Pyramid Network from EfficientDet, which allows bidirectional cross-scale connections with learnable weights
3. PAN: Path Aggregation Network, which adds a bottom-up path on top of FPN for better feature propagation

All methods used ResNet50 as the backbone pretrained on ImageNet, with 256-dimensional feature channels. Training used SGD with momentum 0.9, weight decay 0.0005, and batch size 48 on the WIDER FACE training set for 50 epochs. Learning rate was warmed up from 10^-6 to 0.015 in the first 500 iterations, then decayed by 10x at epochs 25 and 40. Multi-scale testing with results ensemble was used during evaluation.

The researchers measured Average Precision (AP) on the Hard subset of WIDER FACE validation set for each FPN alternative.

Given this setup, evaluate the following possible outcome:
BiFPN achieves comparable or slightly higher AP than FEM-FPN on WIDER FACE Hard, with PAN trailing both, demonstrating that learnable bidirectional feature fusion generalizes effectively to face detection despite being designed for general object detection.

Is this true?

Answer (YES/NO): NO